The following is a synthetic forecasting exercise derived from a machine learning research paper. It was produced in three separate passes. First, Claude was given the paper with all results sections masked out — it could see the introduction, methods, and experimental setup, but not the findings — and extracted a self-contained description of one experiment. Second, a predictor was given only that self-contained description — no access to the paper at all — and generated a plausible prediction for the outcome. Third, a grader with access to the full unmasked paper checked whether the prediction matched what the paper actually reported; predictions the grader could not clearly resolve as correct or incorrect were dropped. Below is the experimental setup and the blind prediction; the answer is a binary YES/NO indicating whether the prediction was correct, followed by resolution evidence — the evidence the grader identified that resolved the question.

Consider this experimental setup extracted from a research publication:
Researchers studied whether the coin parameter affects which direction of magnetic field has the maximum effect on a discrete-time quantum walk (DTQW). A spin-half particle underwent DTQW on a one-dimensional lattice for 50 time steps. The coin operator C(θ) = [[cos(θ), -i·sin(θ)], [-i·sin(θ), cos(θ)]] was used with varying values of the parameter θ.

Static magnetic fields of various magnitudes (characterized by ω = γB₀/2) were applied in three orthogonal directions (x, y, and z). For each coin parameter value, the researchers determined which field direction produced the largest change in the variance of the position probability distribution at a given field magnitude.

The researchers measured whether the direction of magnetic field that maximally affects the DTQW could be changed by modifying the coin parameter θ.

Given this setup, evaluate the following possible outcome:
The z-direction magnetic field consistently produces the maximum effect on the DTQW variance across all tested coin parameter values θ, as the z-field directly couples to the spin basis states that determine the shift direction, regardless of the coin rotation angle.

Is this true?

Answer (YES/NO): NO